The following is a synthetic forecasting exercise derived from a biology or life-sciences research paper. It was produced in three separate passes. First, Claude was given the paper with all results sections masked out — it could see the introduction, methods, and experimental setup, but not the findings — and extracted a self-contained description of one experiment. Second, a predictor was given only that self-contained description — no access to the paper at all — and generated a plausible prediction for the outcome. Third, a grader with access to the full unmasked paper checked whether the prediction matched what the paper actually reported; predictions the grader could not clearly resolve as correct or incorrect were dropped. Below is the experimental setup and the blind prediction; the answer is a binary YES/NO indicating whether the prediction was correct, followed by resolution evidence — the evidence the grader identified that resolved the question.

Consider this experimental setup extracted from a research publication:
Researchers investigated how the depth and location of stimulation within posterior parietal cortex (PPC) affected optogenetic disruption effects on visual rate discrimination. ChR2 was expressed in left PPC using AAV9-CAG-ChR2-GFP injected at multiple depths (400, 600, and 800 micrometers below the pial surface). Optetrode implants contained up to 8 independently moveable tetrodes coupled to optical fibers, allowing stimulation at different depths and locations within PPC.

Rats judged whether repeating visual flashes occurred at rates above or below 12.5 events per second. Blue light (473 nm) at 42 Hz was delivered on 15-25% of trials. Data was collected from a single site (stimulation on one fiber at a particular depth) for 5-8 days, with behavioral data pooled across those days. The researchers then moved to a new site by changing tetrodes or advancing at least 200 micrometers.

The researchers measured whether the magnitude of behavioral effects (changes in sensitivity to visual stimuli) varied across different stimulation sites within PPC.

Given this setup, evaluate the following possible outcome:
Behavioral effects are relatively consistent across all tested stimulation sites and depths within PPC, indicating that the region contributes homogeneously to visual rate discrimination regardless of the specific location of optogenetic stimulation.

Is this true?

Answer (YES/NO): NO